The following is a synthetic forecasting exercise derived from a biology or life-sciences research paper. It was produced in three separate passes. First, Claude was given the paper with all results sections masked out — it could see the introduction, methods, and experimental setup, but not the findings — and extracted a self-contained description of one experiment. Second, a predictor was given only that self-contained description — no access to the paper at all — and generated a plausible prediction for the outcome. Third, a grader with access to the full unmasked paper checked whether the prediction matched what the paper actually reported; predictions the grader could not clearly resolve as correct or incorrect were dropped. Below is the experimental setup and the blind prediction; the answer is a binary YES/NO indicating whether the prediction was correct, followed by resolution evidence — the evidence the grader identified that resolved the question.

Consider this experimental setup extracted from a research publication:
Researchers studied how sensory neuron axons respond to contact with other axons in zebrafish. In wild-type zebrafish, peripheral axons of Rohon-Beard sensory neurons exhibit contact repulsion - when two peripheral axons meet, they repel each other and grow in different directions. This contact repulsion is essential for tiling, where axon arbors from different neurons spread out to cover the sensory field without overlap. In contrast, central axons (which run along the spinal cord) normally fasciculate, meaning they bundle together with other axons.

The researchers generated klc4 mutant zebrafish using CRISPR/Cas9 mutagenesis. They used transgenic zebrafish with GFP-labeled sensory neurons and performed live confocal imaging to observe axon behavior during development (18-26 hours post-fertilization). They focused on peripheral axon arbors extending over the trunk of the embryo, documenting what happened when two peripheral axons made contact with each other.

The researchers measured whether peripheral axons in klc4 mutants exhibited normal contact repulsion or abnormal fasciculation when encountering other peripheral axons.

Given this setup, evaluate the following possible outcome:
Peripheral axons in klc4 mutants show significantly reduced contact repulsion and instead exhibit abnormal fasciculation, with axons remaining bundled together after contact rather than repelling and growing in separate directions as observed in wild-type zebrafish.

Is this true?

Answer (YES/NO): YES